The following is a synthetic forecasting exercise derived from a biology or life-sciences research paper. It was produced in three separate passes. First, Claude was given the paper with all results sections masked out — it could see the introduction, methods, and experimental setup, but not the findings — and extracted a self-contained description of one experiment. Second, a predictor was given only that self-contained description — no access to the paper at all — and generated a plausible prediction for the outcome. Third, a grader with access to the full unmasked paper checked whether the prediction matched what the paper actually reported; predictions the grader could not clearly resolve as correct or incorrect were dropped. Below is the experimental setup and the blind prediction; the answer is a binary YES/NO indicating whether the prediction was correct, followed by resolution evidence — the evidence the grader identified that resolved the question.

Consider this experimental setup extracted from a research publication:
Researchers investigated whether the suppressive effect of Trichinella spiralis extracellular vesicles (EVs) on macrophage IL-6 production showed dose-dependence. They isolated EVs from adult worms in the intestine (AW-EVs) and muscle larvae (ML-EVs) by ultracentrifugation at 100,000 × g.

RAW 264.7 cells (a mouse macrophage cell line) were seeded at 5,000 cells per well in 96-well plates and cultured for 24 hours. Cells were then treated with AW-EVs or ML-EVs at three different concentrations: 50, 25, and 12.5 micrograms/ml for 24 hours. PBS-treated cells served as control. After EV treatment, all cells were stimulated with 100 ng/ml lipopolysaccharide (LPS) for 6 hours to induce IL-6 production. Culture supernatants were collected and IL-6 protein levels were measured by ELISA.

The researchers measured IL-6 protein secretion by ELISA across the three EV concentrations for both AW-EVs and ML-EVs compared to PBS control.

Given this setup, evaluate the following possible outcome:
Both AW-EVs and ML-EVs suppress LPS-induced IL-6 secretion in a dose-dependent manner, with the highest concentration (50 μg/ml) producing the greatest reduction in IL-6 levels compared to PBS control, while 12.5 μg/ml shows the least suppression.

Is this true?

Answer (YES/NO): YES